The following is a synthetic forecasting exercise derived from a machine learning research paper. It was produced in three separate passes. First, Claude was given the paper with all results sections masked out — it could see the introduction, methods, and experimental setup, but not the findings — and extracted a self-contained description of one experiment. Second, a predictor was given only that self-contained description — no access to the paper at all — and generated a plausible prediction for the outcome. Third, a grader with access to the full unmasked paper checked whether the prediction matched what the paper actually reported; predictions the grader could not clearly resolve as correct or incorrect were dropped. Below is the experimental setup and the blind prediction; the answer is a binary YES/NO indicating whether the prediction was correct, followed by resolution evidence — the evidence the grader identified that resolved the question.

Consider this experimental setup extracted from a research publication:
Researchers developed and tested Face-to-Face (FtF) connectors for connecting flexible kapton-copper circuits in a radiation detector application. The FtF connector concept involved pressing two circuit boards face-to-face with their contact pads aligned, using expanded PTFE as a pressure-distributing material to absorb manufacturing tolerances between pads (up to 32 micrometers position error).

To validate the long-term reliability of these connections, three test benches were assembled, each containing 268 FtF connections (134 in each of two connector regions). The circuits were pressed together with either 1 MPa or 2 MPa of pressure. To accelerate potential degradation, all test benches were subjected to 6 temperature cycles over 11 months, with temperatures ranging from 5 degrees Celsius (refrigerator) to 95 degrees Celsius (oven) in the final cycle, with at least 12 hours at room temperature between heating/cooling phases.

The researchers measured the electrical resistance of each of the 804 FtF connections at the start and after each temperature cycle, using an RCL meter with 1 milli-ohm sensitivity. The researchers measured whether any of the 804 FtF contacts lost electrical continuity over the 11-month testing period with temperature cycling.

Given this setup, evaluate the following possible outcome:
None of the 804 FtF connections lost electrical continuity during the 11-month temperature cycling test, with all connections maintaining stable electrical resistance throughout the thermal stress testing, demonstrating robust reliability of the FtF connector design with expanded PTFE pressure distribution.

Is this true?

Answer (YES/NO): YES